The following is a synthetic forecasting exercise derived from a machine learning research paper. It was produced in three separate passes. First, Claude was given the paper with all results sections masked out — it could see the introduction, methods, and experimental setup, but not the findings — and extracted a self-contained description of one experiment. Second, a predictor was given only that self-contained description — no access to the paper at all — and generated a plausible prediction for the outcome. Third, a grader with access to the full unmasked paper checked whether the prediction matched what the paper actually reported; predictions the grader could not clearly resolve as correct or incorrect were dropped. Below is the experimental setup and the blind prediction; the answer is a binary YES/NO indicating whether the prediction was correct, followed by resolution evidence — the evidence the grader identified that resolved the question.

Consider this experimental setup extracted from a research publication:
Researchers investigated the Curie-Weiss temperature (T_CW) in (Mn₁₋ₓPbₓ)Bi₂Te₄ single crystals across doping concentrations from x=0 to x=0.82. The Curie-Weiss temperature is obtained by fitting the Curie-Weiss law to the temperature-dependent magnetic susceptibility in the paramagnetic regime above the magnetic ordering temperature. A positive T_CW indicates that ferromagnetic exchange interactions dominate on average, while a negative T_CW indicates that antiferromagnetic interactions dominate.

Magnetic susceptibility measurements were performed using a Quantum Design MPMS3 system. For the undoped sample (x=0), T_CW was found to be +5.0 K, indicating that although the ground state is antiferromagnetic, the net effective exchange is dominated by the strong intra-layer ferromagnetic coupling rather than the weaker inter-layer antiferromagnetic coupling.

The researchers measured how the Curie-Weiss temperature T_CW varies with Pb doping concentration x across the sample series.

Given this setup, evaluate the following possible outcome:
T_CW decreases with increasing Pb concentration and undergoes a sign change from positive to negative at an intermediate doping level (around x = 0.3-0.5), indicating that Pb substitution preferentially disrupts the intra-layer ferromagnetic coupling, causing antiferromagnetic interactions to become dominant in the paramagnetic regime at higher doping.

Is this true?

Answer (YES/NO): NO